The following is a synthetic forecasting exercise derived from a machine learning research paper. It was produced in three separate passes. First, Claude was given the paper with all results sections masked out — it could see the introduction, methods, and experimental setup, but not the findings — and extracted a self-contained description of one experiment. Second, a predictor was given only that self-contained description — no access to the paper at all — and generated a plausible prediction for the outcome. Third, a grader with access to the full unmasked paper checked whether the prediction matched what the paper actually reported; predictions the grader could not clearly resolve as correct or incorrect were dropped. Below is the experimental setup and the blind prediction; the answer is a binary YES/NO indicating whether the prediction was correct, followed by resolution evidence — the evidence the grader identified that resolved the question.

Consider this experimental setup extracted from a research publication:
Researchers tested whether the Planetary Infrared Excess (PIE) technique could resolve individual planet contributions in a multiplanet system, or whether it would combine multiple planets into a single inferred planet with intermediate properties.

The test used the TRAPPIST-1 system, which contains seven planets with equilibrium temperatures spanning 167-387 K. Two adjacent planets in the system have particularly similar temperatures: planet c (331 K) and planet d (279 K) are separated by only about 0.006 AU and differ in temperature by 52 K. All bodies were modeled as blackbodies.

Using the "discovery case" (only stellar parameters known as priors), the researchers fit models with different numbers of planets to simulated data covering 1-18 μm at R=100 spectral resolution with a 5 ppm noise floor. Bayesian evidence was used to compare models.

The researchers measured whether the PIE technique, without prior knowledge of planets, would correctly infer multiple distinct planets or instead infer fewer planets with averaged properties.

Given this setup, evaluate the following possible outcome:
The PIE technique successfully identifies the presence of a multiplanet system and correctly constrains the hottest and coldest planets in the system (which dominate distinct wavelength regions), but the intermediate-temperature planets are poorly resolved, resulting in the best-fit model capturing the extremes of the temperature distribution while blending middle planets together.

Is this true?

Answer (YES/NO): NO